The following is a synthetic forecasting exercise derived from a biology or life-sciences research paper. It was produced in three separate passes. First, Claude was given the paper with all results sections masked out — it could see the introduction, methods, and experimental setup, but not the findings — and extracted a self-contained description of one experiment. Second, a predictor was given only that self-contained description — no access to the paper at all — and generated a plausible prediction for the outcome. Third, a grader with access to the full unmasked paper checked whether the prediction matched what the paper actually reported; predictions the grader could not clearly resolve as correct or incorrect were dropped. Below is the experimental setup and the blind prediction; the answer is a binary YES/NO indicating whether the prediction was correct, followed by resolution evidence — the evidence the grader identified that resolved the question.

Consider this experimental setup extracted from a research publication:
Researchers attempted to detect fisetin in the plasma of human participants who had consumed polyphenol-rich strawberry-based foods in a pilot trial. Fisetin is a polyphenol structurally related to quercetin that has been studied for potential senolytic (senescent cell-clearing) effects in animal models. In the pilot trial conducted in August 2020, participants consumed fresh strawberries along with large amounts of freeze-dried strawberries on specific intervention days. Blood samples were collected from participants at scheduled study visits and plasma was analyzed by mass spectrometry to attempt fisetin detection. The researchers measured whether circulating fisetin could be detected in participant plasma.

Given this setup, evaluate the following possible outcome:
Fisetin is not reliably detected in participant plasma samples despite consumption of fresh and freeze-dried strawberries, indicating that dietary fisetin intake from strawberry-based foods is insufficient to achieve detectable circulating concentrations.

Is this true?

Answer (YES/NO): YES